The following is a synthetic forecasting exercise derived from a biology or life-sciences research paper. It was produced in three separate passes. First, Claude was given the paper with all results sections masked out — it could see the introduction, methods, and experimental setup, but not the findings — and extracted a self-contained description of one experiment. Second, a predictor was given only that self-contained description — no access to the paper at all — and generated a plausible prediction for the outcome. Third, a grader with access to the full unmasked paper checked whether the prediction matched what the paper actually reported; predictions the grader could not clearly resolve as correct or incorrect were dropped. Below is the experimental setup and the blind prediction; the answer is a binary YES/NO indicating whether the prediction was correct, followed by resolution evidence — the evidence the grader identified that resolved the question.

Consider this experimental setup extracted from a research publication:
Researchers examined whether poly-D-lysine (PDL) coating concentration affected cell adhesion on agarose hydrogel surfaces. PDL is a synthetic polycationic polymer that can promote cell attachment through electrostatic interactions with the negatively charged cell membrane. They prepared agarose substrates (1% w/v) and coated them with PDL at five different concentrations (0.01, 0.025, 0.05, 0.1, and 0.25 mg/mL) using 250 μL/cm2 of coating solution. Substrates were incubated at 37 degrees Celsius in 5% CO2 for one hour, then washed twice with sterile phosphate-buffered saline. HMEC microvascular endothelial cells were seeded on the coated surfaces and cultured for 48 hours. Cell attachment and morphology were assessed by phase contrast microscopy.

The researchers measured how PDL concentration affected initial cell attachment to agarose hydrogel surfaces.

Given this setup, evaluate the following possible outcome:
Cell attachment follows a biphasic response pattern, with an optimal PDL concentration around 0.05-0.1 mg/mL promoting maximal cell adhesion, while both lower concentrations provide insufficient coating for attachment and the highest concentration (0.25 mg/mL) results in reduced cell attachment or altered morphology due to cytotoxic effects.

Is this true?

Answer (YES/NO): NO